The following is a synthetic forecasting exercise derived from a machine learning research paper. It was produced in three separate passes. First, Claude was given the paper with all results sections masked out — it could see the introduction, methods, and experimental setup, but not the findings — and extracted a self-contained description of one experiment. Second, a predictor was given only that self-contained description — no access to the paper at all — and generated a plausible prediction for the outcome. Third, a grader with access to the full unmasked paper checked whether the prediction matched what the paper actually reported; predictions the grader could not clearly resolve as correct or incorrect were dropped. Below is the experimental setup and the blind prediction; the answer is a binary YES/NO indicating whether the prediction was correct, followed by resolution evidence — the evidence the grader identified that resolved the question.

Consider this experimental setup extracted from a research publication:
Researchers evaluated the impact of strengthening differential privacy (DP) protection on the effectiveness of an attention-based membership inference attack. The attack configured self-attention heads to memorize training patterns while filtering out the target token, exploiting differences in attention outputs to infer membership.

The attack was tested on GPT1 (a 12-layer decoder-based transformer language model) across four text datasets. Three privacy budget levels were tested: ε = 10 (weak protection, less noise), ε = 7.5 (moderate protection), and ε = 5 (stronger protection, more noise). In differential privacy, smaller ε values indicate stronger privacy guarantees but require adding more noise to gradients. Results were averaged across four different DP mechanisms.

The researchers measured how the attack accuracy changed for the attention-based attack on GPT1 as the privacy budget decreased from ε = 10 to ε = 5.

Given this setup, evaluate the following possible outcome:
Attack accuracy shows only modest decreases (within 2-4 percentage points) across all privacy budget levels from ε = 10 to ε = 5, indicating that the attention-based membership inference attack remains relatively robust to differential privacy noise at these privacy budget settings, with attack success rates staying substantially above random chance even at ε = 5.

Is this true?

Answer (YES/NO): NO